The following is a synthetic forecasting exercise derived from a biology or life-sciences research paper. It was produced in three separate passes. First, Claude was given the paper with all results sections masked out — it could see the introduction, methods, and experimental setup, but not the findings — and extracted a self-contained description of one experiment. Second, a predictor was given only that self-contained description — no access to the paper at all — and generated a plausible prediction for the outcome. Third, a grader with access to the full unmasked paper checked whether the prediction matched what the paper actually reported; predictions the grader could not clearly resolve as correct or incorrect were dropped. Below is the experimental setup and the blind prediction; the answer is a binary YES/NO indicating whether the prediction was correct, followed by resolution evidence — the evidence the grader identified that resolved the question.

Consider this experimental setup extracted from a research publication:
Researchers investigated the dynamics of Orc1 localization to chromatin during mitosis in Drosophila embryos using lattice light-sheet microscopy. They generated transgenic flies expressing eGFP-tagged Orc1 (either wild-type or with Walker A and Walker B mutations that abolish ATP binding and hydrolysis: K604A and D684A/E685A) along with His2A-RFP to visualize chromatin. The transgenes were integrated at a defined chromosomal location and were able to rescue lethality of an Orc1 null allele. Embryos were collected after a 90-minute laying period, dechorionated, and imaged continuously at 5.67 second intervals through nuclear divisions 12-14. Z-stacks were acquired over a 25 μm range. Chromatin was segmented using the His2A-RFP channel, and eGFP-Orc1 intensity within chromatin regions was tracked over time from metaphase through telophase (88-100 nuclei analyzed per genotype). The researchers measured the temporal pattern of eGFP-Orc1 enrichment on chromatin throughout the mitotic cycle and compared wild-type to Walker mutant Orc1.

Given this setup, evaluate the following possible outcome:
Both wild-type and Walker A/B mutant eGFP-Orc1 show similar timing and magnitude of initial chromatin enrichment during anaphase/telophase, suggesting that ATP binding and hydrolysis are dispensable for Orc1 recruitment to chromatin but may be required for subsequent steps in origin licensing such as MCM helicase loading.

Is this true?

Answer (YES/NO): YES